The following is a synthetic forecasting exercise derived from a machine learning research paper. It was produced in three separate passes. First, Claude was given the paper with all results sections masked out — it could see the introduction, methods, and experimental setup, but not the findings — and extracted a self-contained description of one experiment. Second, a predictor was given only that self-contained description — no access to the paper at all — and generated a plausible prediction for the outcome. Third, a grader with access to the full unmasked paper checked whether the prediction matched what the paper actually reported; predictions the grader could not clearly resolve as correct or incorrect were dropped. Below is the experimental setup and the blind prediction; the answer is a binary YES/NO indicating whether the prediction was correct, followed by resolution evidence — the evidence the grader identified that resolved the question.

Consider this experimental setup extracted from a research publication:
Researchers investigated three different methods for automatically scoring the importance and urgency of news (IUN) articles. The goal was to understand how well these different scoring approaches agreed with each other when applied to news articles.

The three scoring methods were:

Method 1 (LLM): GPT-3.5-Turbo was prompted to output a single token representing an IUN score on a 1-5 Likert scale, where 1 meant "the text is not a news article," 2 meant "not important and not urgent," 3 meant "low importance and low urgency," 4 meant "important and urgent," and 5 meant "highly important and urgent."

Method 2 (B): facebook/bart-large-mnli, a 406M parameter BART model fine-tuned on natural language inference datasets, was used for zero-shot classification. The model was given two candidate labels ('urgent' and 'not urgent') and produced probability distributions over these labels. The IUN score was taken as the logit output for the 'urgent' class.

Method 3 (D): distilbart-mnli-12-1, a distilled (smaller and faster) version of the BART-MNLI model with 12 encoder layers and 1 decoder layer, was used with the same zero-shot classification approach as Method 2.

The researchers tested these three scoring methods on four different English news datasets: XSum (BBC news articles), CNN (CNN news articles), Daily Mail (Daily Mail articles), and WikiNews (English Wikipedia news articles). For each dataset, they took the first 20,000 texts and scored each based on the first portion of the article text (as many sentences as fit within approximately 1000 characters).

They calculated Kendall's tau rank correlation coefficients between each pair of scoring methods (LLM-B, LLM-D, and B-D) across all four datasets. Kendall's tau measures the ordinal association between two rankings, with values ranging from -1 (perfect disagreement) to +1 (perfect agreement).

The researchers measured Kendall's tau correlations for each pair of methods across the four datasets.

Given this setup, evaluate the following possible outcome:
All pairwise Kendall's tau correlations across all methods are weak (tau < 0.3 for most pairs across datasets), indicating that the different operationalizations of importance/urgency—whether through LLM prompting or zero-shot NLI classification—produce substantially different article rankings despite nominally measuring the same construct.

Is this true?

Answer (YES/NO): YES